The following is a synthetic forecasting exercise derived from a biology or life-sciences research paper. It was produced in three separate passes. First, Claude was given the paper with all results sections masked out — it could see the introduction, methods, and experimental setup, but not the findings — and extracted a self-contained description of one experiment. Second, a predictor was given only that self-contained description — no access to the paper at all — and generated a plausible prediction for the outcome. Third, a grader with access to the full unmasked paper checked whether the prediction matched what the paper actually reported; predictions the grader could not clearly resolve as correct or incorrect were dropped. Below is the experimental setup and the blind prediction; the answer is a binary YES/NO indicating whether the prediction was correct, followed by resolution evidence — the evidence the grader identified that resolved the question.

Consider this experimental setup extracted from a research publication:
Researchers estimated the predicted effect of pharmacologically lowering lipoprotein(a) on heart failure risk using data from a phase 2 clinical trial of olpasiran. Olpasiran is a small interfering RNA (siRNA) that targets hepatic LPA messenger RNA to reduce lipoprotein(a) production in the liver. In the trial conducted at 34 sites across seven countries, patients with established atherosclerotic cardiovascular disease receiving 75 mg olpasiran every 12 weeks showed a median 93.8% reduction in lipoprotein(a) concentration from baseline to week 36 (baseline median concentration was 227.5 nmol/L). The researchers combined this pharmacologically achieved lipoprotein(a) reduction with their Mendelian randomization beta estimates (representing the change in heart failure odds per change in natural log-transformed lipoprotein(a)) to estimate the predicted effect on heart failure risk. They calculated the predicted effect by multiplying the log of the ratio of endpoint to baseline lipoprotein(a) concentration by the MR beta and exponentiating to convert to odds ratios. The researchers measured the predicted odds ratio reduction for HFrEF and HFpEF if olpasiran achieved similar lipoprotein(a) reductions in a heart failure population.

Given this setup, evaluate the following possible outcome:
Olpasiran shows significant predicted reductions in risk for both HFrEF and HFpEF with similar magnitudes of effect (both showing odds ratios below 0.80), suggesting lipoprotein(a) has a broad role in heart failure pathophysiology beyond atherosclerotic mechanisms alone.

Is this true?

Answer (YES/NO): NO